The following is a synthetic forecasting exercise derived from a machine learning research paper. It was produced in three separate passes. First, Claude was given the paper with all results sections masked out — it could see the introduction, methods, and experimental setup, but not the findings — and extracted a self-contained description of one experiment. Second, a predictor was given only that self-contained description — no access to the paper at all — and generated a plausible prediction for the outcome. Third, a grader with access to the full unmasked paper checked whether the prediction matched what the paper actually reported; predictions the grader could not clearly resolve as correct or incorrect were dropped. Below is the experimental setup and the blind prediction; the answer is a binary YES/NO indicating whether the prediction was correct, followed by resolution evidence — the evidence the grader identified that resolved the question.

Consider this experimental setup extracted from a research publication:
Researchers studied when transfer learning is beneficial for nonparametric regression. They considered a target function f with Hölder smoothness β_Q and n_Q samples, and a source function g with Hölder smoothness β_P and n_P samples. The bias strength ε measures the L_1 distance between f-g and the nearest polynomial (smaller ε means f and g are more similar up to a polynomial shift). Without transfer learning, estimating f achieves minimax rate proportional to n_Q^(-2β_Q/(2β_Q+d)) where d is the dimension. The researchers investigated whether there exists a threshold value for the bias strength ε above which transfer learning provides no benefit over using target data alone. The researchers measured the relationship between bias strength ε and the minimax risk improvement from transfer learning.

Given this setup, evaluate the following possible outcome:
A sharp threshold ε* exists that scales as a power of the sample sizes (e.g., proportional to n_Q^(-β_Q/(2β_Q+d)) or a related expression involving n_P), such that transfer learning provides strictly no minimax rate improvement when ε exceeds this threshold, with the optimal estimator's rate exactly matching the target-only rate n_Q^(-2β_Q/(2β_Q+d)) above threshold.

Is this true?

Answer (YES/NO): YES